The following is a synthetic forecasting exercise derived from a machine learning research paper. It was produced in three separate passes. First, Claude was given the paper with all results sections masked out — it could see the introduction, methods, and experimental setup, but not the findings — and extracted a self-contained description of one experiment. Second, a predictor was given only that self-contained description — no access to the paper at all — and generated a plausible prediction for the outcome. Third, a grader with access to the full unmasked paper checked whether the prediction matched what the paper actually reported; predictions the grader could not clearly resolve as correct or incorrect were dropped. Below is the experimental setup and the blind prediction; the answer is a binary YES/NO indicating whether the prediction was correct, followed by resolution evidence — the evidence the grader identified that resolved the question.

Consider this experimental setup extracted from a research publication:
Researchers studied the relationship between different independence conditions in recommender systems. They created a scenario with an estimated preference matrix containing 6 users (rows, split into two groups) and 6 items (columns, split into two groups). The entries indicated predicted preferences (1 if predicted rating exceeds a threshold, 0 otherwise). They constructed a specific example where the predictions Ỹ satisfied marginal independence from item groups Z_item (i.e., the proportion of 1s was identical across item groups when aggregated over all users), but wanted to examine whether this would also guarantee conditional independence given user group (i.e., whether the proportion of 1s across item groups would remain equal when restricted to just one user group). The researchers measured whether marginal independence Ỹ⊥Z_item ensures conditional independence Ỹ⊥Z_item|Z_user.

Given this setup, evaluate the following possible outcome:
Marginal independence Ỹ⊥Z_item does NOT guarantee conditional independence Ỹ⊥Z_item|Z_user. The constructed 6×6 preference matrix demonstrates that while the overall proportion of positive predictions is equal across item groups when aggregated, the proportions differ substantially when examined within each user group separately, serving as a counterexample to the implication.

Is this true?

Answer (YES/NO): YES